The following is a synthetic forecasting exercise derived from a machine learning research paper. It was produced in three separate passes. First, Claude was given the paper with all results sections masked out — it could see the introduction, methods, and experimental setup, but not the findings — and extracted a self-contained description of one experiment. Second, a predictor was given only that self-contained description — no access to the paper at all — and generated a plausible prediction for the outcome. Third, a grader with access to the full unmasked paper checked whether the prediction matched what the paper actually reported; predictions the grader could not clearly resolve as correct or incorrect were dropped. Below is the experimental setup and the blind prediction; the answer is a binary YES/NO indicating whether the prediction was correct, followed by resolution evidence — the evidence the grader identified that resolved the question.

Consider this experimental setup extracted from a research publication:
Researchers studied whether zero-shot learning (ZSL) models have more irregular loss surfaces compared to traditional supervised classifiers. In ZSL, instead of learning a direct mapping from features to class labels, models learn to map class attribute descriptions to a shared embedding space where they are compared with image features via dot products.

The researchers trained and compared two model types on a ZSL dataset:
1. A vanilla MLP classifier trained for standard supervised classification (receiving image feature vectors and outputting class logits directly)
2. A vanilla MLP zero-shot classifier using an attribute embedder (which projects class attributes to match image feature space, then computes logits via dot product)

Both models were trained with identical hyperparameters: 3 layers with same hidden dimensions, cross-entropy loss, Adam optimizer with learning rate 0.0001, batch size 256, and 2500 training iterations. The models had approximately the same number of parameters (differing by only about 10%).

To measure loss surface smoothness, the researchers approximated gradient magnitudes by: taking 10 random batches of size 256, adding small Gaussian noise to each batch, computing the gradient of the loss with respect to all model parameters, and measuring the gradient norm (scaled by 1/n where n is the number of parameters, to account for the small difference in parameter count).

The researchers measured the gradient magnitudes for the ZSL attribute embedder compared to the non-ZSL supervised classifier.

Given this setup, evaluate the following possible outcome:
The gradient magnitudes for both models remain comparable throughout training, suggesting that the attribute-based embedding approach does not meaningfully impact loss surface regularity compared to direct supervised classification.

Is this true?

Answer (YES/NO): NO